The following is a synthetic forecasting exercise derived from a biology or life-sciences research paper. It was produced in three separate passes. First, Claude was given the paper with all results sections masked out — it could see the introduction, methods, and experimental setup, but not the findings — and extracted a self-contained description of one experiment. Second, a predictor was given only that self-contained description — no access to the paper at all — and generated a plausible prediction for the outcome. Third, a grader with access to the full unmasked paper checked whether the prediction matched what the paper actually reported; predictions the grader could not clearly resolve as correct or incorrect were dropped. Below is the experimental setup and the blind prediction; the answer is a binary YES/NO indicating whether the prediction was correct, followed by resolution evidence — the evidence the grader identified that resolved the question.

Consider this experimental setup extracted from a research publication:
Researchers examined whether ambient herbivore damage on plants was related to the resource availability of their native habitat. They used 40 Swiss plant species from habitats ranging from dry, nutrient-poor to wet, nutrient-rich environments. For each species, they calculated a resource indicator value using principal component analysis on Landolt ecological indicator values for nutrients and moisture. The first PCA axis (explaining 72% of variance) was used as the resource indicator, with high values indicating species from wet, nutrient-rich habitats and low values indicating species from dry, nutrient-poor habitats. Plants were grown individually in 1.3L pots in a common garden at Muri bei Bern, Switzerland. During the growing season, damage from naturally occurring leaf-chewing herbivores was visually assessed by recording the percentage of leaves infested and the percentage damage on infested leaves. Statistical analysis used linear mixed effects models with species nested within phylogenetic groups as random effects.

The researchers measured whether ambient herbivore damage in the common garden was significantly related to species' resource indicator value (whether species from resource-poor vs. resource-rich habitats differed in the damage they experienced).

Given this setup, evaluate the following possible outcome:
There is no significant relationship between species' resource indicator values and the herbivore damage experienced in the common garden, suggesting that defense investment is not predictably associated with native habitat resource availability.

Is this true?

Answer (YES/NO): NO